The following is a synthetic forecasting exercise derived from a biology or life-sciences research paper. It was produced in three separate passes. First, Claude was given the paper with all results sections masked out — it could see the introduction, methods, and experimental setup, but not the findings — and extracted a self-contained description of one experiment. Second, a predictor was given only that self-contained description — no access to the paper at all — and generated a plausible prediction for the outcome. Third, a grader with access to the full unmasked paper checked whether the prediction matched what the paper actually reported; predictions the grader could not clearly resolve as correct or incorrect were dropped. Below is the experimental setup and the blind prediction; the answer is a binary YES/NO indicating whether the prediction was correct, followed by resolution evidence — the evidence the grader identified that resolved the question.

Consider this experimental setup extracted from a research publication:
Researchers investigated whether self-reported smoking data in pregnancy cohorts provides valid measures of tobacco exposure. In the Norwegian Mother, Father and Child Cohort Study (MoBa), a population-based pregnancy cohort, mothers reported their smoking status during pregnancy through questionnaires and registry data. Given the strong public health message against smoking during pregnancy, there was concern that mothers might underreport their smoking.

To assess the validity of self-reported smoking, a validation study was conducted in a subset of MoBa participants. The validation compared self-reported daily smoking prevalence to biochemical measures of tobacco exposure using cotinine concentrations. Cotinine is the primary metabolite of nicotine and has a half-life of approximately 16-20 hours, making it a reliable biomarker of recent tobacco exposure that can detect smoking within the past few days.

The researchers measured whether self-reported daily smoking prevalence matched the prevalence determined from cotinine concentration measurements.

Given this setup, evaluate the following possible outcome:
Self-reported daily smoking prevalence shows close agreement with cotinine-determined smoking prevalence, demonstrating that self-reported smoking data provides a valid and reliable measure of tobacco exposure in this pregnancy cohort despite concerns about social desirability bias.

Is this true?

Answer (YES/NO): YES